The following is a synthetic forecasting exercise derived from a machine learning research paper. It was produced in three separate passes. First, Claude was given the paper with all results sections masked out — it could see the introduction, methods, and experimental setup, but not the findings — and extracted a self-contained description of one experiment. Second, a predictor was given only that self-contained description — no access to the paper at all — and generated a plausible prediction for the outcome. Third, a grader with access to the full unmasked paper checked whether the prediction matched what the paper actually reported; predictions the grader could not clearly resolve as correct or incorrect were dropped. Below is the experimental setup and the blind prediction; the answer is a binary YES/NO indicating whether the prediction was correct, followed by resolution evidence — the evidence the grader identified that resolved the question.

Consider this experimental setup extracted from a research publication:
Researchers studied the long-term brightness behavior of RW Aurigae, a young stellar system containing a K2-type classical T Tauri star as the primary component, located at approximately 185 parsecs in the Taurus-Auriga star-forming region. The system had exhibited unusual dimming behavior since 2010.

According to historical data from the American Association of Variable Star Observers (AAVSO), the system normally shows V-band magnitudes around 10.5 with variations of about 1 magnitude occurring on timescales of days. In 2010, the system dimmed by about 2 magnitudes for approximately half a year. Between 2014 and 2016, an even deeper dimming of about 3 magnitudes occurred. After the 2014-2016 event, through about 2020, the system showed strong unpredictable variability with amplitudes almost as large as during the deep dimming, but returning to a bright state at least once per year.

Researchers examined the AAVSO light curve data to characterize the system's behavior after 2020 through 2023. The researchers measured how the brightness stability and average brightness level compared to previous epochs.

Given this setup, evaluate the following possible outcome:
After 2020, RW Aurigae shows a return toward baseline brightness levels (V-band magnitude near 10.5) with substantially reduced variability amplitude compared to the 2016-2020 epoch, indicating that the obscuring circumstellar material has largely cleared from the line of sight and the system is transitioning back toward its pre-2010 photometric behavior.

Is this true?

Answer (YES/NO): NO